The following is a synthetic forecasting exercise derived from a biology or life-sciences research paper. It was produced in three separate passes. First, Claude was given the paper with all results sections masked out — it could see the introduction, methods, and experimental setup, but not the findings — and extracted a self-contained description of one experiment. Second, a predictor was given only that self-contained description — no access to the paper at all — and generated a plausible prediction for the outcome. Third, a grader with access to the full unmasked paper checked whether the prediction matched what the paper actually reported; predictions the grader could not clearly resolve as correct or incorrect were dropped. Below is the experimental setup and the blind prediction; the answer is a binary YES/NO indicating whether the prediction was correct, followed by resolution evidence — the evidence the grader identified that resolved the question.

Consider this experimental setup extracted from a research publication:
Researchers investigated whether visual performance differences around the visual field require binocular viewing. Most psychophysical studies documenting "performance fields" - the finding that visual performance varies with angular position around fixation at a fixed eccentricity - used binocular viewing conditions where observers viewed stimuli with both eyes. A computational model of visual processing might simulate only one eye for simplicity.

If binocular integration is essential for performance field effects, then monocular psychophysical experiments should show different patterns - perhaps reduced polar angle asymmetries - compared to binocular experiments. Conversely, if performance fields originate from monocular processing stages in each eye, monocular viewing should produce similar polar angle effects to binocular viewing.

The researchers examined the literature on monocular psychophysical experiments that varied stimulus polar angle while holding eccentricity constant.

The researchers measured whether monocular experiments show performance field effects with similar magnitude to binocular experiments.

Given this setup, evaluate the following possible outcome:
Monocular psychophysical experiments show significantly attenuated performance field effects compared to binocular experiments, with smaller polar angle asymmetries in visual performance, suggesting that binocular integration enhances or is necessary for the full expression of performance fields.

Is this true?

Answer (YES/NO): NO